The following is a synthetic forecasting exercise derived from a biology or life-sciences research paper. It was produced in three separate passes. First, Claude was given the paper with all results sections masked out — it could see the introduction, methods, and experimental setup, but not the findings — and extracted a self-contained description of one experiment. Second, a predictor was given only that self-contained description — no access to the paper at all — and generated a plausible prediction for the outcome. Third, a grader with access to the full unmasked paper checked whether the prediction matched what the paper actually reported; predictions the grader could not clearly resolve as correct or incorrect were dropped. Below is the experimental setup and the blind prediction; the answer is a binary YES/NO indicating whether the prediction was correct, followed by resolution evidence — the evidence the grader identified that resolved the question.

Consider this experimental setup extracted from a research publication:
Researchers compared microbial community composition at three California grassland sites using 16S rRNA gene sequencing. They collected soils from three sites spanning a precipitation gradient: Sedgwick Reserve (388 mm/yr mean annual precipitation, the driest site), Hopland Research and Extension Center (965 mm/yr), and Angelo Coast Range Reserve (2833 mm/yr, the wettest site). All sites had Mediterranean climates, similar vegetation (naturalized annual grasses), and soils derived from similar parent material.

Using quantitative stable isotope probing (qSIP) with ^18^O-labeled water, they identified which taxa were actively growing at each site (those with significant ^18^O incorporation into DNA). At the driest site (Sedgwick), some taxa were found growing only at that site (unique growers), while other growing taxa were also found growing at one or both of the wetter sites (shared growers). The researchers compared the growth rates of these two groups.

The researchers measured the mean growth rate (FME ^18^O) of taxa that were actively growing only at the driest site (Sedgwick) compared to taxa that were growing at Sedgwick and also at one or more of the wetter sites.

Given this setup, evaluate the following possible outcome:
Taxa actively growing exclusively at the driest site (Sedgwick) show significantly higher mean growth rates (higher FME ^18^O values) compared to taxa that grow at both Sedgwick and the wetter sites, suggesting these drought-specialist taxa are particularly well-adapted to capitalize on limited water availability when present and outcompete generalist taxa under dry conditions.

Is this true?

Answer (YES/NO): NO